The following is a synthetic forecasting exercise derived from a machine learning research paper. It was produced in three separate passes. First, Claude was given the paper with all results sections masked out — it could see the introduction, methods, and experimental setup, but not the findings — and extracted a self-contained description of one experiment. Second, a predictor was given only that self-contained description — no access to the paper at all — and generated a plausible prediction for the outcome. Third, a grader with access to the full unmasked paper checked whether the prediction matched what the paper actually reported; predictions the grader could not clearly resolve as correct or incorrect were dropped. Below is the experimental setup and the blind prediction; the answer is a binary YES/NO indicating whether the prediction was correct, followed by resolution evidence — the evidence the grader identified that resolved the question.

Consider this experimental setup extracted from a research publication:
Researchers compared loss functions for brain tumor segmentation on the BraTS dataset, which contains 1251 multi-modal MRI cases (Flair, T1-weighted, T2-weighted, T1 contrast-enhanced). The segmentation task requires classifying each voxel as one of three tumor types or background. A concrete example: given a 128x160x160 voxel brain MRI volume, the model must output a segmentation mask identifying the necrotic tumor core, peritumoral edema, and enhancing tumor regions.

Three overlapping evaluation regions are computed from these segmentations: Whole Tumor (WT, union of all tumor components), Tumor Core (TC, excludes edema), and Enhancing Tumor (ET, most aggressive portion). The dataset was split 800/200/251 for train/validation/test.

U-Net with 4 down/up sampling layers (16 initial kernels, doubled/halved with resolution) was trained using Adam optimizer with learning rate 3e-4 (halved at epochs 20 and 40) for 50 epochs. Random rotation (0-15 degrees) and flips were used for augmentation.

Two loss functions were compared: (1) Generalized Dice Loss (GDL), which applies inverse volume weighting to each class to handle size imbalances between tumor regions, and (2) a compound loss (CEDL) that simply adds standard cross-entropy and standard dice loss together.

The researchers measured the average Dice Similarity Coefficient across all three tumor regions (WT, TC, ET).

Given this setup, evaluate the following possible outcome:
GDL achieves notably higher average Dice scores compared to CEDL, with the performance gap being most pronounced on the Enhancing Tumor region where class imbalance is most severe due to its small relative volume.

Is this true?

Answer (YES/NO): NO